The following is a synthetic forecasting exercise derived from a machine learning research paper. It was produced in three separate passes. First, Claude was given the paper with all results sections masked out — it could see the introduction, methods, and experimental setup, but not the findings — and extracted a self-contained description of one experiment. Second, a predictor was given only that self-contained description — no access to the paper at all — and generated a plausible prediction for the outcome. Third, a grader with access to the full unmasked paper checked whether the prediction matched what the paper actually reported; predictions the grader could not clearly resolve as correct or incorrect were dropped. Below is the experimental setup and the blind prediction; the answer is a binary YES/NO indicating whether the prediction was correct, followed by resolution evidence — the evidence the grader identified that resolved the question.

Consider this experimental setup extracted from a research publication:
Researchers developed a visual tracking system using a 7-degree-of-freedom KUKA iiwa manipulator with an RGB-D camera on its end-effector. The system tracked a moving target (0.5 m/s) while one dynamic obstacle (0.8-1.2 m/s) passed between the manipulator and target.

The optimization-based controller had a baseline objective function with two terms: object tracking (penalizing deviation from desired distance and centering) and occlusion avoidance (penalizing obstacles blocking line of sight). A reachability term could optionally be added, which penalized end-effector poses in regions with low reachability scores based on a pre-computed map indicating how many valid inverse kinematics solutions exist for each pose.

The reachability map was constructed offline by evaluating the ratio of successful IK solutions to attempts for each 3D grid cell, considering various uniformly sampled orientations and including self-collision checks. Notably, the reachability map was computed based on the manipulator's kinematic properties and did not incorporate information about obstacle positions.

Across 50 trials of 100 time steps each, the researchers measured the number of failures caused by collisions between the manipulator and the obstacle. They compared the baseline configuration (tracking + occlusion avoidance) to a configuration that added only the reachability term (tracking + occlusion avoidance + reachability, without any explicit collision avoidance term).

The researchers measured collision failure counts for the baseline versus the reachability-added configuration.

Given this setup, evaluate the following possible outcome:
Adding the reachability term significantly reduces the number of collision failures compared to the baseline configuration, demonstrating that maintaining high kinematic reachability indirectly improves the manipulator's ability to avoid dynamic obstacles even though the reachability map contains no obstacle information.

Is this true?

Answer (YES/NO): NO